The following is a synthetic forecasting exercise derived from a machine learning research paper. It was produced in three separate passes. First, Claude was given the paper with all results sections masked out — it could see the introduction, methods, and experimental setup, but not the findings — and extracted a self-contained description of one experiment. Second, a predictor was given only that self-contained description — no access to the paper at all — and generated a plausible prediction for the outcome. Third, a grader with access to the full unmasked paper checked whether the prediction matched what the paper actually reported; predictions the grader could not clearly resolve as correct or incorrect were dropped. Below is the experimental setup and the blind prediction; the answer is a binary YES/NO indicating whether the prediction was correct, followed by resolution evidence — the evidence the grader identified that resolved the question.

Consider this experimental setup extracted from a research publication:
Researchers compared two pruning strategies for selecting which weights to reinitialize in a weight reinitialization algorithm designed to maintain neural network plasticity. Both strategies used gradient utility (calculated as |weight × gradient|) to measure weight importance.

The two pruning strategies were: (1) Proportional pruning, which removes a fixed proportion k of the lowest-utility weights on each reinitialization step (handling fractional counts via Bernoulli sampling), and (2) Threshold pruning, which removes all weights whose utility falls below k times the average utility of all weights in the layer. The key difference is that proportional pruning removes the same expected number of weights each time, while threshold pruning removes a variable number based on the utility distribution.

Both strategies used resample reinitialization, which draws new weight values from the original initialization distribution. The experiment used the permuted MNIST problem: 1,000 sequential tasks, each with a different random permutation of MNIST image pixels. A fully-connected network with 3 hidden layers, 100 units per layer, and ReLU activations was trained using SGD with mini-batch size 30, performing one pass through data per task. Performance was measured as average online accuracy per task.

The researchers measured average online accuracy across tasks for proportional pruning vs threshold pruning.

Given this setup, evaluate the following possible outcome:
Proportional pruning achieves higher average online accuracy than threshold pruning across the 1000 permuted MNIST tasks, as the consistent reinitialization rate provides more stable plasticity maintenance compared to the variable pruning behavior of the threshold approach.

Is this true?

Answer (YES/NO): NO